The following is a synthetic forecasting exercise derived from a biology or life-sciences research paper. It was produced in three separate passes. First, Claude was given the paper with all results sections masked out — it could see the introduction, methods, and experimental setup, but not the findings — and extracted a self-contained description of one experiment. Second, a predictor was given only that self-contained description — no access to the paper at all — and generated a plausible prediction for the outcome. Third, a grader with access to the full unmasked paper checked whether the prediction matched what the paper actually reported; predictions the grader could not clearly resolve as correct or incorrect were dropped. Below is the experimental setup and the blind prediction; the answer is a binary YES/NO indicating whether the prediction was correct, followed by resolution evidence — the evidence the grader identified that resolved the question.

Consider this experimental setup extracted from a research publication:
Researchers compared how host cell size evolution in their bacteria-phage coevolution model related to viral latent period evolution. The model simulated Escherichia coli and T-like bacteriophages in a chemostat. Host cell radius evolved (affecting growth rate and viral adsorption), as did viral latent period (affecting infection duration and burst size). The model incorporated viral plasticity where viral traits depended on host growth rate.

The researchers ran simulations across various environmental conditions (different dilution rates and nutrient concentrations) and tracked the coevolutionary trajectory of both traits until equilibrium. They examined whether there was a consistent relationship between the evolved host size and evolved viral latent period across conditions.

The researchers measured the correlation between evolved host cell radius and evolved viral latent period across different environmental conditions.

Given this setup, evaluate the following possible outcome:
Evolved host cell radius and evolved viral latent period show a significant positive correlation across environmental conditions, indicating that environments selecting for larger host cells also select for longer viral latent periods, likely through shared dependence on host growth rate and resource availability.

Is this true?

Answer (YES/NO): NO